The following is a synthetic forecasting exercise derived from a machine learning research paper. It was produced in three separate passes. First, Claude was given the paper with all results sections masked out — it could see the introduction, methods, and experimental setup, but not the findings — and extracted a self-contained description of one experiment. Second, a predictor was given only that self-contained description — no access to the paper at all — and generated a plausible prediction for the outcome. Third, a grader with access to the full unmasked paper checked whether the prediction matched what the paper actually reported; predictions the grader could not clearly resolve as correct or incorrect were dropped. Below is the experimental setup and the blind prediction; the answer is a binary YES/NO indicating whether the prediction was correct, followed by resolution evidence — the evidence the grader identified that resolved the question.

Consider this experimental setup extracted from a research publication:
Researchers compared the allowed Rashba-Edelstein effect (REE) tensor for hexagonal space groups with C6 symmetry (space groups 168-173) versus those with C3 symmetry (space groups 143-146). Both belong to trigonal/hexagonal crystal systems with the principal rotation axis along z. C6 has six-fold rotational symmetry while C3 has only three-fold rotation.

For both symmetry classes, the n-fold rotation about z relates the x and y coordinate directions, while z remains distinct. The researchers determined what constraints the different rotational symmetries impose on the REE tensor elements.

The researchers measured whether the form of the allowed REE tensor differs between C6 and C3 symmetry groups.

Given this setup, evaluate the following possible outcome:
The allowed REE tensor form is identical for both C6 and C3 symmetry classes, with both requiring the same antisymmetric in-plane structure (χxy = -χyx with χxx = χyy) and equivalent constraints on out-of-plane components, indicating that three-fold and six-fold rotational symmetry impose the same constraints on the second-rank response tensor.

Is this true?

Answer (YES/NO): YES